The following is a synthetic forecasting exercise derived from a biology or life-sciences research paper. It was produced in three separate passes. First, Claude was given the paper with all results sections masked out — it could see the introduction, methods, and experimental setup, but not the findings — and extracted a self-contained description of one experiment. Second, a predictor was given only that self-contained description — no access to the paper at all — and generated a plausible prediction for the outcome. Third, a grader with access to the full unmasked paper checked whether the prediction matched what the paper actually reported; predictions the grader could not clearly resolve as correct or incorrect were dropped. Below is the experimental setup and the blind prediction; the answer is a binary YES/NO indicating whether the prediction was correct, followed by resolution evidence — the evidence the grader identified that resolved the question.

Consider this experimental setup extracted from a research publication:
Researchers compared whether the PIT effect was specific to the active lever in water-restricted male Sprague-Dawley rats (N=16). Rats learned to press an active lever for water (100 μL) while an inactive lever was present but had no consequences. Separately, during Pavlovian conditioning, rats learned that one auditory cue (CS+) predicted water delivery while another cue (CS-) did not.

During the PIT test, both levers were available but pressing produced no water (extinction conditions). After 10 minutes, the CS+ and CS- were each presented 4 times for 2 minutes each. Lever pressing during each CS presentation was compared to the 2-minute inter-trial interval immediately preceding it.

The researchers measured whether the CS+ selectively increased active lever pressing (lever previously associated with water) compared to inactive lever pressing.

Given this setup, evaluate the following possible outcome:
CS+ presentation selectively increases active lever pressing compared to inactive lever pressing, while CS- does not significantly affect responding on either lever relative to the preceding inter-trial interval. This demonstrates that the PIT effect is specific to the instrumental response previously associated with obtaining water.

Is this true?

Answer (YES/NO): YES